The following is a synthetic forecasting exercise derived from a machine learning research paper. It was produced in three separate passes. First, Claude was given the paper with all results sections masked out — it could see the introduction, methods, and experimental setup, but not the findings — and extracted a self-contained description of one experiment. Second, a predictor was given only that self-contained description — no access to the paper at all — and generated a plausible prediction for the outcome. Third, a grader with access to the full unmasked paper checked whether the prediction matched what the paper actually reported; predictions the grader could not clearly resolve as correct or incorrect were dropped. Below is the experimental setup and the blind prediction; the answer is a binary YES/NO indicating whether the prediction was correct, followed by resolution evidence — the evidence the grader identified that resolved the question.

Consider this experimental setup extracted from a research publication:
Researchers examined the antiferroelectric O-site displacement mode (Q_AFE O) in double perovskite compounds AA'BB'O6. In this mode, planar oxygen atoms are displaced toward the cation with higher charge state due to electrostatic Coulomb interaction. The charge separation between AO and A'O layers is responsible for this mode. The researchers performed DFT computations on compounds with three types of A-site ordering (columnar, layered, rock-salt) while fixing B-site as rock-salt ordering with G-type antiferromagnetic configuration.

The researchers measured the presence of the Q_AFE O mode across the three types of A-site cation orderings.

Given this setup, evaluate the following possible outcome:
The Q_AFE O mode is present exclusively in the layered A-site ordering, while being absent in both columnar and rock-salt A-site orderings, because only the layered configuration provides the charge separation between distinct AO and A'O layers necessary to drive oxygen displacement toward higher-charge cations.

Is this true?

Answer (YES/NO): YES